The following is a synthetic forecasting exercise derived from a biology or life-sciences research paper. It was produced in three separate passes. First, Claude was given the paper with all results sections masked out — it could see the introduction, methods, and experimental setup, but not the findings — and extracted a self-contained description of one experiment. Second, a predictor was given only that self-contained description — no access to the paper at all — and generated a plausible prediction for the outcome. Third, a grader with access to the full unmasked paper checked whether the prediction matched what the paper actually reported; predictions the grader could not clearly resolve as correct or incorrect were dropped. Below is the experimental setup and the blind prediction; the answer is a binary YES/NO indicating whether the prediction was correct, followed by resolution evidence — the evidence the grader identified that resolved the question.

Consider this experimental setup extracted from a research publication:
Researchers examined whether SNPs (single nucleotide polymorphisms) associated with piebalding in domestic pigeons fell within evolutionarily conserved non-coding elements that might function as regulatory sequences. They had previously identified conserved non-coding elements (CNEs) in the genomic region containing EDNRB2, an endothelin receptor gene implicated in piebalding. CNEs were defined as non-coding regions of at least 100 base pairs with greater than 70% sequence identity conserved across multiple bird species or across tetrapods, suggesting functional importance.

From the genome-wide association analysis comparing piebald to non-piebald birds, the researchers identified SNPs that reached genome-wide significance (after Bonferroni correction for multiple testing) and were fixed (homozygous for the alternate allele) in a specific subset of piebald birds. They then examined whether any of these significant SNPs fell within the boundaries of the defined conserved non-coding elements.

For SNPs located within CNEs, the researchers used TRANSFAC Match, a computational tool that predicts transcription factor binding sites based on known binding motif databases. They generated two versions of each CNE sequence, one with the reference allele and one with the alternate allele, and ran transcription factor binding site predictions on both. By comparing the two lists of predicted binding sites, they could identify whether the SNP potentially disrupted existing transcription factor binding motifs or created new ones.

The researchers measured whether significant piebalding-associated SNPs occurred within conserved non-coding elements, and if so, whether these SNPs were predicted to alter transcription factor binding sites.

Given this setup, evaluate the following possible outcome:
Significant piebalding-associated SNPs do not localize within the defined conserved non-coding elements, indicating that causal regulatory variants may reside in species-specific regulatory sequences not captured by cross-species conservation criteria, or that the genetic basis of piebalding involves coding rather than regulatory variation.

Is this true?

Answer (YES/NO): NO